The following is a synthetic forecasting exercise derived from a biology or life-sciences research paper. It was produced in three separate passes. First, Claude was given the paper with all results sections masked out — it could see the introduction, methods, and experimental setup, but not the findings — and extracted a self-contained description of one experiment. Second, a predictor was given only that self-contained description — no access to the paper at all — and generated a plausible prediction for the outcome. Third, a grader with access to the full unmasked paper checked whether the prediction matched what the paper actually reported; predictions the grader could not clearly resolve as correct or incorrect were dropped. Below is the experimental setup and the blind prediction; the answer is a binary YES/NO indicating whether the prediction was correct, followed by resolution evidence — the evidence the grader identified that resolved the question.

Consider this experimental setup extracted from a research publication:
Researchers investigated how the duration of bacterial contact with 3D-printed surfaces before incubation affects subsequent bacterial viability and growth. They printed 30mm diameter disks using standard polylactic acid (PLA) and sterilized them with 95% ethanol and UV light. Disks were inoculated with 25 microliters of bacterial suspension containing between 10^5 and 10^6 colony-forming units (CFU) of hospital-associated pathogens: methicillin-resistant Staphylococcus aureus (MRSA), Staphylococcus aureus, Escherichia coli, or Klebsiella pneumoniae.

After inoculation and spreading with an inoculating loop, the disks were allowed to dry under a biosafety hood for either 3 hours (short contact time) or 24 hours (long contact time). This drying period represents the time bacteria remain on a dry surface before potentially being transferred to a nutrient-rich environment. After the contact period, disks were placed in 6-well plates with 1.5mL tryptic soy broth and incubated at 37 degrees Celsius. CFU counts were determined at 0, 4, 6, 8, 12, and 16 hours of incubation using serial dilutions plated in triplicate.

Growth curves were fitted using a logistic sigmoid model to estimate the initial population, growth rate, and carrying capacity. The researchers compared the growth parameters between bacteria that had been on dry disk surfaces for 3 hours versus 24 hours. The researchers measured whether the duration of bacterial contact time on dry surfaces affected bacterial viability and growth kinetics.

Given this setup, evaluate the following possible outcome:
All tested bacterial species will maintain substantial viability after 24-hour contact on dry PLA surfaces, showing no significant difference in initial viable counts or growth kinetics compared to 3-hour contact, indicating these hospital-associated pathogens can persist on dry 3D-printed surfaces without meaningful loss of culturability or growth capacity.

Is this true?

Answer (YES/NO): NO